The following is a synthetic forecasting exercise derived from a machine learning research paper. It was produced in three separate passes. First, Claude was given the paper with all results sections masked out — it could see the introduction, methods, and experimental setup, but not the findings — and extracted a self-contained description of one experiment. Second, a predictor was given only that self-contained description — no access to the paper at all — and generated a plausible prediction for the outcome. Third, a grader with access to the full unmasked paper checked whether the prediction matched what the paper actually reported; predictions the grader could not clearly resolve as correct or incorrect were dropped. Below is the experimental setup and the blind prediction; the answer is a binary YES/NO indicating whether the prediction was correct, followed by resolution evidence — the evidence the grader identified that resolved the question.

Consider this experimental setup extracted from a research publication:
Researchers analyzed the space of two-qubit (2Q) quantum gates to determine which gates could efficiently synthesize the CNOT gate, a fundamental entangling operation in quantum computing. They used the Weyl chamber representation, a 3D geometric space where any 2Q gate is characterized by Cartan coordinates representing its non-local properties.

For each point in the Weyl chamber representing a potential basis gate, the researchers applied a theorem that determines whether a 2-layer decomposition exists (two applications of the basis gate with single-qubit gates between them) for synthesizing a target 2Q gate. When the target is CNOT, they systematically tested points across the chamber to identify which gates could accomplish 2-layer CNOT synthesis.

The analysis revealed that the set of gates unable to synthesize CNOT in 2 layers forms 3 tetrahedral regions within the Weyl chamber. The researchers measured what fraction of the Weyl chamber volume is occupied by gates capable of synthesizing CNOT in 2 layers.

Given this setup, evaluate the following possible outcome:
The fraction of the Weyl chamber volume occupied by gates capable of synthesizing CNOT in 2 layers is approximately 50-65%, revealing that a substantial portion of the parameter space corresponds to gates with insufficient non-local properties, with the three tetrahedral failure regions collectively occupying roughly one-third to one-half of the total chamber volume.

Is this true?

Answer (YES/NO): NO